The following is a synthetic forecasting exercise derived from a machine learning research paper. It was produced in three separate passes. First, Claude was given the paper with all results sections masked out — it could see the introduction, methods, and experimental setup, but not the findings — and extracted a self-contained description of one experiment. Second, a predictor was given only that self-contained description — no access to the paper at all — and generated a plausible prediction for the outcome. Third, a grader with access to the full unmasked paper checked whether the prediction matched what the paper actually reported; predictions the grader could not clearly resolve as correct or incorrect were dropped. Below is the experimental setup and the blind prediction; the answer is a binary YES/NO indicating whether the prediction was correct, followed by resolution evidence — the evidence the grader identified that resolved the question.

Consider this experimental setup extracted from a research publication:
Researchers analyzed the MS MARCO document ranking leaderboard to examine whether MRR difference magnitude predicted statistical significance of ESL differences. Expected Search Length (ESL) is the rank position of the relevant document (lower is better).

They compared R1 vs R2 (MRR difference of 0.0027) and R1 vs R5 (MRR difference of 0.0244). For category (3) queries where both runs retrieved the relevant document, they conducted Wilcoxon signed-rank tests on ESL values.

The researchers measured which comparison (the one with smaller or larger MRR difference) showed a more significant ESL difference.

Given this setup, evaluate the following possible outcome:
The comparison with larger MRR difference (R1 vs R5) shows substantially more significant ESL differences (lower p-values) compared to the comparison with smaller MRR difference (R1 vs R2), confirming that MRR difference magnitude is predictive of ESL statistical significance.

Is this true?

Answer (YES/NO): NO